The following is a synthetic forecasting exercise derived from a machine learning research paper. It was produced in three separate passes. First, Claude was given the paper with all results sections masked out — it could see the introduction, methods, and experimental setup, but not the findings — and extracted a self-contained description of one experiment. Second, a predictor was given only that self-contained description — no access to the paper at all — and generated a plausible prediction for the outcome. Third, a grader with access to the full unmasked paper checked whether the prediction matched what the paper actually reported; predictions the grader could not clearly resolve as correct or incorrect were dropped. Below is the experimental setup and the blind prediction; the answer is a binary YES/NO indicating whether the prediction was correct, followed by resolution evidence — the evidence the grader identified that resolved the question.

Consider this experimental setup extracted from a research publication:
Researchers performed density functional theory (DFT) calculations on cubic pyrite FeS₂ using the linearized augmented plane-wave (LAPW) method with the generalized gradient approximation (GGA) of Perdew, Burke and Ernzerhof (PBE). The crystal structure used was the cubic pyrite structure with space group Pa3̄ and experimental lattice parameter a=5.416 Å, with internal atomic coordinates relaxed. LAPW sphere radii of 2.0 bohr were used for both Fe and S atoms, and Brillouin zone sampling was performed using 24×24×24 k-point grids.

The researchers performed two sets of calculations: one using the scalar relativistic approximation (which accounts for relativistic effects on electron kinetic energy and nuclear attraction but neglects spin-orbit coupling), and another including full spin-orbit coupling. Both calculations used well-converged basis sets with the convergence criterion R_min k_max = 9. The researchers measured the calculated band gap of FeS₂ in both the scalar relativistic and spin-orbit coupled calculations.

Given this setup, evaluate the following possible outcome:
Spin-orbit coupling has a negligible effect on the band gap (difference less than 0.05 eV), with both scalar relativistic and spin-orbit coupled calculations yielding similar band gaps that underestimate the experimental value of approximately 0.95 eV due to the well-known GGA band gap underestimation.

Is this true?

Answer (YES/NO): YES